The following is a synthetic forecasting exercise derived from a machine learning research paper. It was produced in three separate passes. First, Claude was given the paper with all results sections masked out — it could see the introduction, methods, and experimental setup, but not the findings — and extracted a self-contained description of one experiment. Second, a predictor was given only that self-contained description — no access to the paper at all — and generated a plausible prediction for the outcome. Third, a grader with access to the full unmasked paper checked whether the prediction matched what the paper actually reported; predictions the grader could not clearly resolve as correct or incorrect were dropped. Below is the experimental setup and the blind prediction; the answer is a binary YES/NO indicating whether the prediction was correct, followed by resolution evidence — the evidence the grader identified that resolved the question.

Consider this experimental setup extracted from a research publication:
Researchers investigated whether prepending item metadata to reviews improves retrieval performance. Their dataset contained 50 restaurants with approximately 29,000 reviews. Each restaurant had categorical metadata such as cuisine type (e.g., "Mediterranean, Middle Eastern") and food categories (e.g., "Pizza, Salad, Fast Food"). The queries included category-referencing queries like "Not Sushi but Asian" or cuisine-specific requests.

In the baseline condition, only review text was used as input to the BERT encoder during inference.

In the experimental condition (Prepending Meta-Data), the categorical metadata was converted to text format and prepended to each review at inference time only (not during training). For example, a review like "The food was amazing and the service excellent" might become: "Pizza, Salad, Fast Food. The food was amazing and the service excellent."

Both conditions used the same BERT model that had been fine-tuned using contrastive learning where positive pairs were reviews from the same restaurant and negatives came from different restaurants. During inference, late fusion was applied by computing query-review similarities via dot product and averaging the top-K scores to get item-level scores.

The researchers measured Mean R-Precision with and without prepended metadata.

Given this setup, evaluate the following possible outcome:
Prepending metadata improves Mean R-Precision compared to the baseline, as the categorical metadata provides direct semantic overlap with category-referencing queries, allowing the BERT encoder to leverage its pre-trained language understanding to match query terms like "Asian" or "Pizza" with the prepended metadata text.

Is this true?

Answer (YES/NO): NO